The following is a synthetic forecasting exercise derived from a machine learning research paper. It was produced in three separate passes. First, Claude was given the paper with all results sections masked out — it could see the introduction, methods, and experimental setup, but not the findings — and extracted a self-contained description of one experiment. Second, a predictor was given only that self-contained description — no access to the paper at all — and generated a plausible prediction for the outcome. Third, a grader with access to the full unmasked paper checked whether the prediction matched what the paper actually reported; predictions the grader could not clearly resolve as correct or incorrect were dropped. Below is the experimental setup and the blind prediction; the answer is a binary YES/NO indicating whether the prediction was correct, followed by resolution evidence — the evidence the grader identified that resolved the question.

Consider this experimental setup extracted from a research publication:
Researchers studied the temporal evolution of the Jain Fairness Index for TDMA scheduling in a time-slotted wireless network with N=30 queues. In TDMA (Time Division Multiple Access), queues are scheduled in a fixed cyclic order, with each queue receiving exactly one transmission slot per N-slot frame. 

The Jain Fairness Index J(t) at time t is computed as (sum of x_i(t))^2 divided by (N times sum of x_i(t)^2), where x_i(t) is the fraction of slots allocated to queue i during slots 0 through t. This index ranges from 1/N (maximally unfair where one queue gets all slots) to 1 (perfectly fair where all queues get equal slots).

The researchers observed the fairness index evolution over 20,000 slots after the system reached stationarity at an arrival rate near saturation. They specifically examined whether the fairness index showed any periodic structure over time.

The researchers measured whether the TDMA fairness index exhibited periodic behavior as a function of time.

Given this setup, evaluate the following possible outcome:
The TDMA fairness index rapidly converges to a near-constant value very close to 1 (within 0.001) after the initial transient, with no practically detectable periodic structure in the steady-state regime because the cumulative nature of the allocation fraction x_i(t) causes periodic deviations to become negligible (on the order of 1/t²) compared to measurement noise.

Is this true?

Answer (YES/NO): NO